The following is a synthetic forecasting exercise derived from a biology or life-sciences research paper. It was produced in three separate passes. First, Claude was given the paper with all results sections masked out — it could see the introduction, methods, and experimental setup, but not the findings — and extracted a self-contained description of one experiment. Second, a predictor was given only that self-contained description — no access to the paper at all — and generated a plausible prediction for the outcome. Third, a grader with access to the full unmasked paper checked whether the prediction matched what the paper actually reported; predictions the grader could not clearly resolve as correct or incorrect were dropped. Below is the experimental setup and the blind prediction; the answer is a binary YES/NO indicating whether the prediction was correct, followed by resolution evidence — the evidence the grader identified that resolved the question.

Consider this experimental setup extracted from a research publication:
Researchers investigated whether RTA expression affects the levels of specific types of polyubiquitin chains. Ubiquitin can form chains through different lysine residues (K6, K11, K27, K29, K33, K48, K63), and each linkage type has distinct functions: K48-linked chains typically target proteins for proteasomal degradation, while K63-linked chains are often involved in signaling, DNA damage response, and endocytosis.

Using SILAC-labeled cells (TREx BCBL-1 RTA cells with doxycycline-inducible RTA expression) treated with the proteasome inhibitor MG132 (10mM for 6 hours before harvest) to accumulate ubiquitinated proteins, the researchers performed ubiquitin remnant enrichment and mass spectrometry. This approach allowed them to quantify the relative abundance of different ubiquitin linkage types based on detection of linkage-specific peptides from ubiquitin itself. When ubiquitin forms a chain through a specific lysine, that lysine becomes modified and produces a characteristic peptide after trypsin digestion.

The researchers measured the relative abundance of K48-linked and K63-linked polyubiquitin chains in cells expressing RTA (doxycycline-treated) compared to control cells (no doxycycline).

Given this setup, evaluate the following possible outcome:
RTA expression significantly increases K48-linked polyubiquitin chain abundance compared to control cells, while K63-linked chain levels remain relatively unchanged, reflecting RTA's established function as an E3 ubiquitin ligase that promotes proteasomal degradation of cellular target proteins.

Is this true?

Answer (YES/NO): NO